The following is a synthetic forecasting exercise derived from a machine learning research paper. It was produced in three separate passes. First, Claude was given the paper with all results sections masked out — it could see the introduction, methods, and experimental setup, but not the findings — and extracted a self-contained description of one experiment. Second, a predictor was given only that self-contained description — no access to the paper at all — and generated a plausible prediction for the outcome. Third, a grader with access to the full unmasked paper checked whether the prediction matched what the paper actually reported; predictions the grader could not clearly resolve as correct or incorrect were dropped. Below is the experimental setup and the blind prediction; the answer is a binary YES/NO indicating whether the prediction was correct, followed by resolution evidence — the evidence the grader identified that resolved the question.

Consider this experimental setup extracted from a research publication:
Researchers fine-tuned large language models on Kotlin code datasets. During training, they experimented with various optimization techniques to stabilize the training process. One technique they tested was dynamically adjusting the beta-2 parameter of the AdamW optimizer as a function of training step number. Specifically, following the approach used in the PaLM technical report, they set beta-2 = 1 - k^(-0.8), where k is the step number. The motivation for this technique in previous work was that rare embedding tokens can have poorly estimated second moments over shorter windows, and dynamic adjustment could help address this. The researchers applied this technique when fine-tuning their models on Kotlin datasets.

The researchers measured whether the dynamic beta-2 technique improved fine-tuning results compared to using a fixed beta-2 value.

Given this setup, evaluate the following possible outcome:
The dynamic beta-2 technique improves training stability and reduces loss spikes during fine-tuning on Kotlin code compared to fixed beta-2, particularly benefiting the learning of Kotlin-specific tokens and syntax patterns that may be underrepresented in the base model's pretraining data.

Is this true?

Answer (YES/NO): NO